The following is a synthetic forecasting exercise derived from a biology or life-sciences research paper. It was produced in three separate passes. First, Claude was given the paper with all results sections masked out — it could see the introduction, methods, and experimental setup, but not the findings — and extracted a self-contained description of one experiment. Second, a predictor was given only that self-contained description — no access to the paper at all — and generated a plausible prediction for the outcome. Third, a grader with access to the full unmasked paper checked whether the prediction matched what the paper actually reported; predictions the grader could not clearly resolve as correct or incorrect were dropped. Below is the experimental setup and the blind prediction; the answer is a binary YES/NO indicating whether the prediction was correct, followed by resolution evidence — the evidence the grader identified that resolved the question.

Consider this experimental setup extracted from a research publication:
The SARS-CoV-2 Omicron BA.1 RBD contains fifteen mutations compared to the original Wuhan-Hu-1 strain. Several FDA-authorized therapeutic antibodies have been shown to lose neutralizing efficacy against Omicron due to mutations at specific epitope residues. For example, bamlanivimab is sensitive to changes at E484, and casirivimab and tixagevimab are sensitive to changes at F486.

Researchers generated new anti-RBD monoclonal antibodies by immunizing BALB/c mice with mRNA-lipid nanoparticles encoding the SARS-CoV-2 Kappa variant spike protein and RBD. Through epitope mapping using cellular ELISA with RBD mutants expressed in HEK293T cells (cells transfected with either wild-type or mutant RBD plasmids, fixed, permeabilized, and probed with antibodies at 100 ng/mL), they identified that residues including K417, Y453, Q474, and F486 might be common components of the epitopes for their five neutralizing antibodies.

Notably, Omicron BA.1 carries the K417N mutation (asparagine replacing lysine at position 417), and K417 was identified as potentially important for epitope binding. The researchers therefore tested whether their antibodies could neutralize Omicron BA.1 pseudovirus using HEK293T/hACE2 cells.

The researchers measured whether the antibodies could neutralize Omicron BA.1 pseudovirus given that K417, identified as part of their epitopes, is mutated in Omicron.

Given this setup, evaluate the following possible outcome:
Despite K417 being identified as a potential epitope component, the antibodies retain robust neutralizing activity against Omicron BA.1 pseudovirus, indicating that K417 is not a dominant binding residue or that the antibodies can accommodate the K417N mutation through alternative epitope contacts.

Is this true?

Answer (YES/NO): YES